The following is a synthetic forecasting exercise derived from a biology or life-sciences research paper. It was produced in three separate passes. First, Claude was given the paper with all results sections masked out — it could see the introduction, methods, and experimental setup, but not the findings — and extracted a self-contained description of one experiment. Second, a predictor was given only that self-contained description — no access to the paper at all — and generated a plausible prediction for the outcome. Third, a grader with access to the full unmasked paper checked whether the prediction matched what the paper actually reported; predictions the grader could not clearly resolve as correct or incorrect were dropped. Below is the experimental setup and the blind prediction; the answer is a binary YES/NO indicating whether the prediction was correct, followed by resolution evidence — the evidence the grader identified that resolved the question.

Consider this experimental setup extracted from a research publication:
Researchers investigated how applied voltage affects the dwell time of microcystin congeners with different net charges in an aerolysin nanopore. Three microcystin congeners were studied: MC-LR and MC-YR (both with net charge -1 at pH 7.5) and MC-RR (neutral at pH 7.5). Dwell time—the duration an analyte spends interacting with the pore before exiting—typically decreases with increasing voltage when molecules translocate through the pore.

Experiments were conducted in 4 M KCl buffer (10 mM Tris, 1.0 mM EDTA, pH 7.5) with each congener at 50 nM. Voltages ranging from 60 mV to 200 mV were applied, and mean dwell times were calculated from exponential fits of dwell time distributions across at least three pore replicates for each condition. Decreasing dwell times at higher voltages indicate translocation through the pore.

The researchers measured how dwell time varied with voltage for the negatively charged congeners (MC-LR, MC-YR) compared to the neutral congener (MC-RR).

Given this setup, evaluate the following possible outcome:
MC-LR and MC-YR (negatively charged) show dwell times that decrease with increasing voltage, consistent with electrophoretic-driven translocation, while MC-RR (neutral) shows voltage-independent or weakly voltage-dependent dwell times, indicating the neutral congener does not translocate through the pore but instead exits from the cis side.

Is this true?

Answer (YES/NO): NO